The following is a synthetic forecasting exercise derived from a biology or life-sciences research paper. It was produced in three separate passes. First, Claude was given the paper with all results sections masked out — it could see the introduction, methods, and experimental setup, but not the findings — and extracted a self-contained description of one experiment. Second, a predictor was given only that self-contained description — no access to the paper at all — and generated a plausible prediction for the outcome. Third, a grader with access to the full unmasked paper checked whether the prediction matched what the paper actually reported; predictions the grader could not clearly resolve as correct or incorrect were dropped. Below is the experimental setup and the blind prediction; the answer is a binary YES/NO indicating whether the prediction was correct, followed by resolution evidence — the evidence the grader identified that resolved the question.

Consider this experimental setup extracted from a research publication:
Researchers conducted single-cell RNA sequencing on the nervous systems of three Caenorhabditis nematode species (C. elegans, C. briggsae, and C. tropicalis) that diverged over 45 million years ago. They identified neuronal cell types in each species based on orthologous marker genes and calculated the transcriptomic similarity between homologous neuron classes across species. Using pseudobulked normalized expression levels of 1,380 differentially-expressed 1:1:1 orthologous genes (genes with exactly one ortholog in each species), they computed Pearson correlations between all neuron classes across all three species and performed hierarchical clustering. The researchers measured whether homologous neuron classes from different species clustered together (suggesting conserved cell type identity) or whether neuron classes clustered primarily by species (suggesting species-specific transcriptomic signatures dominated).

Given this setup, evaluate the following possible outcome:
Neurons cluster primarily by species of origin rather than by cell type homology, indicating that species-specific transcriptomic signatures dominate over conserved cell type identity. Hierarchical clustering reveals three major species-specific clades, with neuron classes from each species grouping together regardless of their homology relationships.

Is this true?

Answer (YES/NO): NO